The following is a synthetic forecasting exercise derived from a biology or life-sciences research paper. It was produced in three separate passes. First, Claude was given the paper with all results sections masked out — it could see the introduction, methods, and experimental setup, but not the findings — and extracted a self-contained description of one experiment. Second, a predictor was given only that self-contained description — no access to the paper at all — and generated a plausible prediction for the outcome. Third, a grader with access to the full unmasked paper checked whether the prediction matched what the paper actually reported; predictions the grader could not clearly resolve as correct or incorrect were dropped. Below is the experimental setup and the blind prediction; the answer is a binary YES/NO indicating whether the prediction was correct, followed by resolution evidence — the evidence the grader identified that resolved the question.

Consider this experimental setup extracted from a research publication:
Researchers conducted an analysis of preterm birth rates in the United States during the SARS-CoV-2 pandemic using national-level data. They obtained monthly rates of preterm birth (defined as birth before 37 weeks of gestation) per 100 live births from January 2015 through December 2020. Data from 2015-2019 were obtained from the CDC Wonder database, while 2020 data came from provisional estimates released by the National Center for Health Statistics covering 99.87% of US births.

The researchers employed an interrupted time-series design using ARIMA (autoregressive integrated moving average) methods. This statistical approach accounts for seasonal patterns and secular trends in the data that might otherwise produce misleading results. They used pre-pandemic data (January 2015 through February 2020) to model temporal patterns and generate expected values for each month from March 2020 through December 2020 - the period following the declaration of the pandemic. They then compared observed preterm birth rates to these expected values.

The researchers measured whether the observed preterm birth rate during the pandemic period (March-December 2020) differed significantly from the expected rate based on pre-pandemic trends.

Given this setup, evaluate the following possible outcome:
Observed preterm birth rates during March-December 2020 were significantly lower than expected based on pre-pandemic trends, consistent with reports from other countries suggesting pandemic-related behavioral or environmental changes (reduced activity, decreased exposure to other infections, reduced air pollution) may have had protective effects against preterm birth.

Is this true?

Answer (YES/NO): YES